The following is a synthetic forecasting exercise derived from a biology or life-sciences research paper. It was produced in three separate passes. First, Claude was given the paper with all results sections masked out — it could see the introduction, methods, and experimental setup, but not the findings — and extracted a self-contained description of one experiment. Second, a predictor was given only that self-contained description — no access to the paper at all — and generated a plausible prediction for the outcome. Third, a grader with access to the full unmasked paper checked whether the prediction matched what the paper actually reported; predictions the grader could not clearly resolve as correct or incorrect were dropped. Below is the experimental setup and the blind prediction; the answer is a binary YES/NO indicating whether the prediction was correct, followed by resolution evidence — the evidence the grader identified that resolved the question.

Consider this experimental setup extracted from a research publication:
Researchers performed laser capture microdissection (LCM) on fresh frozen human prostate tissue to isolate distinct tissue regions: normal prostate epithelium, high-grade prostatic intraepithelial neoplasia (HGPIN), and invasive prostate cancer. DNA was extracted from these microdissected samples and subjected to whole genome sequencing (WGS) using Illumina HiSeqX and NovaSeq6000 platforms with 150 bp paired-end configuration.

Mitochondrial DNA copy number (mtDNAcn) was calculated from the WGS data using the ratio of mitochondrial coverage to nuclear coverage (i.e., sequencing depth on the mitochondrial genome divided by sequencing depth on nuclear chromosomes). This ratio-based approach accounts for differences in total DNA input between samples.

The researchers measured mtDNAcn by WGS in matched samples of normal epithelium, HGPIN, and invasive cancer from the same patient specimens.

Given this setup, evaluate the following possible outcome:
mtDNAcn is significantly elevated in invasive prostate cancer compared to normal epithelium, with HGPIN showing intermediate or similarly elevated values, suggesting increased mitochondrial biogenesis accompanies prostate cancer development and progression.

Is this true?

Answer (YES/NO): YES